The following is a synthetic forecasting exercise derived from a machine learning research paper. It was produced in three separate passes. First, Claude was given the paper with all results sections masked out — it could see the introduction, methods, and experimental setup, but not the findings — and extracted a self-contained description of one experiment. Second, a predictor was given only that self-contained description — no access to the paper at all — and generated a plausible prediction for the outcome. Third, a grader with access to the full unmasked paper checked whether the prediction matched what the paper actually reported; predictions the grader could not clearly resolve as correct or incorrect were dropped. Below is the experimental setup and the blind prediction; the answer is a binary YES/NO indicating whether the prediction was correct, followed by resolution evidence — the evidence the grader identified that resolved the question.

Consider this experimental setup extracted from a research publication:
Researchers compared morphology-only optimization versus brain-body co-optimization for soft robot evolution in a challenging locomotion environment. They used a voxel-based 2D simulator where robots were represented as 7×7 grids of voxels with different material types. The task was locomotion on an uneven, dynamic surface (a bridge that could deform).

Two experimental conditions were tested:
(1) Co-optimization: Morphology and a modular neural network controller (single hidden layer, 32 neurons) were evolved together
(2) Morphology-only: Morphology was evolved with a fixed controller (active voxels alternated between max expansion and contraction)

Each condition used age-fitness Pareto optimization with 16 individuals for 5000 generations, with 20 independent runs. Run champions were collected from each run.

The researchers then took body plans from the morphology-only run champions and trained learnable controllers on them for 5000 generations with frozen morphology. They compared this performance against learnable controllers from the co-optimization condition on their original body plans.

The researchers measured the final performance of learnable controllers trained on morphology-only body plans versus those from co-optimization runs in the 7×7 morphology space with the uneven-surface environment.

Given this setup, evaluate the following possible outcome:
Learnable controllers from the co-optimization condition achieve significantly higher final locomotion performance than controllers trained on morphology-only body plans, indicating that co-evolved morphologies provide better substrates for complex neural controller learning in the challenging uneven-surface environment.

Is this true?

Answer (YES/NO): NO